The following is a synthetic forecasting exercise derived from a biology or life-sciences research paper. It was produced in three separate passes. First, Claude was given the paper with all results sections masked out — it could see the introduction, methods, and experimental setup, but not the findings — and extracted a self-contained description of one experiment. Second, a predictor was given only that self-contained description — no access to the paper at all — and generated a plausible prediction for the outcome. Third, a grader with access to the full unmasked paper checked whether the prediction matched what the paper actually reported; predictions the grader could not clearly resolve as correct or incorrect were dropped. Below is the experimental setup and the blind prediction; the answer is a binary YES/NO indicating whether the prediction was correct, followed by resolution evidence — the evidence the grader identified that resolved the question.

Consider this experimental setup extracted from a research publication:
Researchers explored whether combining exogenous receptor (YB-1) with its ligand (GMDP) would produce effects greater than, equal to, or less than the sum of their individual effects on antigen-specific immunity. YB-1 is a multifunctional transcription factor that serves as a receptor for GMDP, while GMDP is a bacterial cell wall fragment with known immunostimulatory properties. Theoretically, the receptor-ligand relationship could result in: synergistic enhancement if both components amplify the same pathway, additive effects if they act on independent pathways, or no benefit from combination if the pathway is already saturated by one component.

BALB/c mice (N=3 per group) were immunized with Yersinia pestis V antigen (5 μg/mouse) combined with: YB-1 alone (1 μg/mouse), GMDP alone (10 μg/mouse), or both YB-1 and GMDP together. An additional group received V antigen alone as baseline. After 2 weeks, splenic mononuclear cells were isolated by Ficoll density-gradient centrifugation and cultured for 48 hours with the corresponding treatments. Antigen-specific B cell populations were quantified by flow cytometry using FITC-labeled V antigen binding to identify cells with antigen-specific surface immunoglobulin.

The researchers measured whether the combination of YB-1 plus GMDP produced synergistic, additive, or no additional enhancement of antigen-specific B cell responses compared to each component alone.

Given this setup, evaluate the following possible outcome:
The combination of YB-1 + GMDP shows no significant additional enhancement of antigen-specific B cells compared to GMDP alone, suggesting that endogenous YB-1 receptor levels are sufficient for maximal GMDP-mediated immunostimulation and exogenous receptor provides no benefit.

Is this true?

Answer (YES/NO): NO